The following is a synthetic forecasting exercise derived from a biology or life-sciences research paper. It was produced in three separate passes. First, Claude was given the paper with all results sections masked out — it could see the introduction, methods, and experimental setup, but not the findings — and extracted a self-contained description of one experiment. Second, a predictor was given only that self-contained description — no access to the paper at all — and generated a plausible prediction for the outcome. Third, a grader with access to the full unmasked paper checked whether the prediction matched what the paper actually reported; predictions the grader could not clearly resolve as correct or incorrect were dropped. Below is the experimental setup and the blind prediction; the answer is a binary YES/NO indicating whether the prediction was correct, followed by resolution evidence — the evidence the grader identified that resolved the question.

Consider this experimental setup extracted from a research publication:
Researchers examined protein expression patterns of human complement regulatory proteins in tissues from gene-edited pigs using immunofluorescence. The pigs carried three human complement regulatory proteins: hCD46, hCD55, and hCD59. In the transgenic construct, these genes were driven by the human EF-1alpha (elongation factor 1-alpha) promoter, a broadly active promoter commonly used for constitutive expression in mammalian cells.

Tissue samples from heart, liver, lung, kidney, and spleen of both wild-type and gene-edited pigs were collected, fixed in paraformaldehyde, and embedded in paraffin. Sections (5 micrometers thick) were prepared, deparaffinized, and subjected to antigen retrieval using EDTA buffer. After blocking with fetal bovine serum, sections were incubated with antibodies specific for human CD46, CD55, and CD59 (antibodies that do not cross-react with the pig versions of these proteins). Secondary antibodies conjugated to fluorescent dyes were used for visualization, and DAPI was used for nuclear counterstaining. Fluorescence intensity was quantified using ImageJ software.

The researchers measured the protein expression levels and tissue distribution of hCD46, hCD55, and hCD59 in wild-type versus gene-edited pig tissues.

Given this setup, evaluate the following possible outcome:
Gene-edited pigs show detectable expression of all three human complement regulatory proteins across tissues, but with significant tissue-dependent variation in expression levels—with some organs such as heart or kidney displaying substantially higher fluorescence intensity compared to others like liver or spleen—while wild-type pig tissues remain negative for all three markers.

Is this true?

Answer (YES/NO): NO